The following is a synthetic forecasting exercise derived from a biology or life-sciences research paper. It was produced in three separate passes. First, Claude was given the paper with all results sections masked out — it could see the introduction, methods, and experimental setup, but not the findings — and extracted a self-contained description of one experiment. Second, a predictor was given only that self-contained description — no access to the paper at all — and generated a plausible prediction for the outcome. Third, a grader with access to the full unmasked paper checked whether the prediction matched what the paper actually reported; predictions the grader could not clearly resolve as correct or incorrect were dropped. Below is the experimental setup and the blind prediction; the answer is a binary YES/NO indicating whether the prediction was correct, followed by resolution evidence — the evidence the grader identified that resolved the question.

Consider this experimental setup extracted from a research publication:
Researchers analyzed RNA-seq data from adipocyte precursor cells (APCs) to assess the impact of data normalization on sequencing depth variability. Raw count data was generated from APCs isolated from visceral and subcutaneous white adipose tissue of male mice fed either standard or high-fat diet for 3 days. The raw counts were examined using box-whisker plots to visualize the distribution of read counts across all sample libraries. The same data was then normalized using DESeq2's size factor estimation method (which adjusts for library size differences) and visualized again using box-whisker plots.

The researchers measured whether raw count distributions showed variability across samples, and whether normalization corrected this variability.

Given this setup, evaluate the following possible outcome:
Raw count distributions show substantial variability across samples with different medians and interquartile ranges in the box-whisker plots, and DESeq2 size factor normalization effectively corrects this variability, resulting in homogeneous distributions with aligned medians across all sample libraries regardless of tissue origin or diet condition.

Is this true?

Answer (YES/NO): NO